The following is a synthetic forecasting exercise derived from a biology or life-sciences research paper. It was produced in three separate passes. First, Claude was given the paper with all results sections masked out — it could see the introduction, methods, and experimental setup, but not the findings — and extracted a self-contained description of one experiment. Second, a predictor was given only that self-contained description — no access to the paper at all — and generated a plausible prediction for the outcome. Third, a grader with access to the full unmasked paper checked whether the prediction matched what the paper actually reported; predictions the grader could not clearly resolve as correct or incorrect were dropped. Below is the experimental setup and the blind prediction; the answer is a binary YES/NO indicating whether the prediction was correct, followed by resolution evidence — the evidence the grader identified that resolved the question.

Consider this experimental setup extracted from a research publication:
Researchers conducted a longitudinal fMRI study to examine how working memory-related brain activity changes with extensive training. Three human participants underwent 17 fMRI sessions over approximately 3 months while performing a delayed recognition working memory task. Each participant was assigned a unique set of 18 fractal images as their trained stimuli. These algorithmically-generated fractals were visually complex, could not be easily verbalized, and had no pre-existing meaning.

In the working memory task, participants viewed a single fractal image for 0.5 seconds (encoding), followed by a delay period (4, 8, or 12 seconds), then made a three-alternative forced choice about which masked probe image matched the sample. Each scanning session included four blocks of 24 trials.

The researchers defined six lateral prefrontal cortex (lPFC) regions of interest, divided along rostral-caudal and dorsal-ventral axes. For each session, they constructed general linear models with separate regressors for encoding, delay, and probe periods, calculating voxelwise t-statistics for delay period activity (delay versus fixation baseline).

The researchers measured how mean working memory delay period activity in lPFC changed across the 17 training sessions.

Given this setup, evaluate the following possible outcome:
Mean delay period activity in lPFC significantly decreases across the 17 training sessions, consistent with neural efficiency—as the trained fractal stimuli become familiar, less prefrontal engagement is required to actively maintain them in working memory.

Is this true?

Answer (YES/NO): NO